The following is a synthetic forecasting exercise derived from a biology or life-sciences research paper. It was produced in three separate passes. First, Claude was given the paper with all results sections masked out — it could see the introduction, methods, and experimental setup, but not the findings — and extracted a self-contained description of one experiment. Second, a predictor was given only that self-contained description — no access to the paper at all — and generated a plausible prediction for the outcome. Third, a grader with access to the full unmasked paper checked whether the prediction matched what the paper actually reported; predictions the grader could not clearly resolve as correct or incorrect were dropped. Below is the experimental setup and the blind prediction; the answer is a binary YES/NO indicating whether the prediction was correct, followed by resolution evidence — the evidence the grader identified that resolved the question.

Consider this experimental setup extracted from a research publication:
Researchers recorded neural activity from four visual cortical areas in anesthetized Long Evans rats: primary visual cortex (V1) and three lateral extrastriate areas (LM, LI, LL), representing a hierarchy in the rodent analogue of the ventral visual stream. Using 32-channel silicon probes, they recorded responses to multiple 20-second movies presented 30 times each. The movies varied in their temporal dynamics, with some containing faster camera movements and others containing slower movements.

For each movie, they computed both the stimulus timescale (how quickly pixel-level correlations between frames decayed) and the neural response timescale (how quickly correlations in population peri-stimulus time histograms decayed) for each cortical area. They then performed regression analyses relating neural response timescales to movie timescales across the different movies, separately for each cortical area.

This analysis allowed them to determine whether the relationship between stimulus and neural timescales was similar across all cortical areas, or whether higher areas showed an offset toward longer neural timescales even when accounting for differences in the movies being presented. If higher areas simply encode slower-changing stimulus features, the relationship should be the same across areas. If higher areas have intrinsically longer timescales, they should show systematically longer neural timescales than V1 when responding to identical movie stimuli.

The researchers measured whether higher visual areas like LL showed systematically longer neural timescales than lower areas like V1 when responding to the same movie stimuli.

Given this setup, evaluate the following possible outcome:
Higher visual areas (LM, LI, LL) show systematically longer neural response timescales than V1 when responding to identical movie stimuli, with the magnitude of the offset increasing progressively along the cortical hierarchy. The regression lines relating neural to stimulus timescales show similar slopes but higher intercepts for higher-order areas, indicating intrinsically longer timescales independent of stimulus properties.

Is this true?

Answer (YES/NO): NO